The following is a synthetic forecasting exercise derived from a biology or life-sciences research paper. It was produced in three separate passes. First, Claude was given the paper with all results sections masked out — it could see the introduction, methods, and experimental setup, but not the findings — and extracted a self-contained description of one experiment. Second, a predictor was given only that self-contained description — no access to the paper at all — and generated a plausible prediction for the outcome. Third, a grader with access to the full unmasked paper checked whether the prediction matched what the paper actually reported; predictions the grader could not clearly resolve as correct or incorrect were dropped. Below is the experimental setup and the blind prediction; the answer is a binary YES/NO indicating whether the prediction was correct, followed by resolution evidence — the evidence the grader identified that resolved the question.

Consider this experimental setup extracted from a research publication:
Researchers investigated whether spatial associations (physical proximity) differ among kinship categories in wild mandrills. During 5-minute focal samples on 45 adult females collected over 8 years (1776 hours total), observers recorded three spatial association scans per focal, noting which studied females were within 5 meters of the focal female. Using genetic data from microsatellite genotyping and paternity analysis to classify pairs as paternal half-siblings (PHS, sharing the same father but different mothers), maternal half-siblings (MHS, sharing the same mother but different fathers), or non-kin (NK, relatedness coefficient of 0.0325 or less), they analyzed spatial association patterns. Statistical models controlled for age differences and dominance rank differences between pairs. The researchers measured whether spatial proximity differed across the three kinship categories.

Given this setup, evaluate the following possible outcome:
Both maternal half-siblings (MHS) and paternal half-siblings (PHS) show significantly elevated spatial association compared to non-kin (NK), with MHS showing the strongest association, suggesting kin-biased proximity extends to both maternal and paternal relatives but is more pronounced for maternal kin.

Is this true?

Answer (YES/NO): NO